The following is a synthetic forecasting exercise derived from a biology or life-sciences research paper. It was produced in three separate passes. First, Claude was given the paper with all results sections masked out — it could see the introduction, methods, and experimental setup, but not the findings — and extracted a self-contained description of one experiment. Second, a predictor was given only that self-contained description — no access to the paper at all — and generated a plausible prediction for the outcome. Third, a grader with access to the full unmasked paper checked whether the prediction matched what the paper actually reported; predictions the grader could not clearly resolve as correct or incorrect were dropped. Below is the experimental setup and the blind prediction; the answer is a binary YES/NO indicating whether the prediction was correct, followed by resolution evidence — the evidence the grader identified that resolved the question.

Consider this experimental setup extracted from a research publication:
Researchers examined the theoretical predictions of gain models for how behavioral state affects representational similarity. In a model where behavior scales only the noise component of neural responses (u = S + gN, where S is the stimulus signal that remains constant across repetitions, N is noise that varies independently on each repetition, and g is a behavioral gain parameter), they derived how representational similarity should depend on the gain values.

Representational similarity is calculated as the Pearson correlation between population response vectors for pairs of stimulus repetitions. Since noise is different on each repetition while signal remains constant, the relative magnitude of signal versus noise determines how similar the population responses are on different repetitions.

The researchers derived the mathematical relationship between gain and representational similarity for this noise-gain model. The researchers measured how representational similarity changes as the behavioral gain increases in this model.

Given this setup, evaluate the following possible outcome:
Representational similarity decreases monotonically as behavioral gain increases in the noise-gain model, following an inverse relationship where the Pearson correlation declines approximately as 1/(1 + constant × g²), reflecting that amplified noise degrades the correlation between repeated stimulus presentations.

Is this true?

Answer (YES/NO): YES